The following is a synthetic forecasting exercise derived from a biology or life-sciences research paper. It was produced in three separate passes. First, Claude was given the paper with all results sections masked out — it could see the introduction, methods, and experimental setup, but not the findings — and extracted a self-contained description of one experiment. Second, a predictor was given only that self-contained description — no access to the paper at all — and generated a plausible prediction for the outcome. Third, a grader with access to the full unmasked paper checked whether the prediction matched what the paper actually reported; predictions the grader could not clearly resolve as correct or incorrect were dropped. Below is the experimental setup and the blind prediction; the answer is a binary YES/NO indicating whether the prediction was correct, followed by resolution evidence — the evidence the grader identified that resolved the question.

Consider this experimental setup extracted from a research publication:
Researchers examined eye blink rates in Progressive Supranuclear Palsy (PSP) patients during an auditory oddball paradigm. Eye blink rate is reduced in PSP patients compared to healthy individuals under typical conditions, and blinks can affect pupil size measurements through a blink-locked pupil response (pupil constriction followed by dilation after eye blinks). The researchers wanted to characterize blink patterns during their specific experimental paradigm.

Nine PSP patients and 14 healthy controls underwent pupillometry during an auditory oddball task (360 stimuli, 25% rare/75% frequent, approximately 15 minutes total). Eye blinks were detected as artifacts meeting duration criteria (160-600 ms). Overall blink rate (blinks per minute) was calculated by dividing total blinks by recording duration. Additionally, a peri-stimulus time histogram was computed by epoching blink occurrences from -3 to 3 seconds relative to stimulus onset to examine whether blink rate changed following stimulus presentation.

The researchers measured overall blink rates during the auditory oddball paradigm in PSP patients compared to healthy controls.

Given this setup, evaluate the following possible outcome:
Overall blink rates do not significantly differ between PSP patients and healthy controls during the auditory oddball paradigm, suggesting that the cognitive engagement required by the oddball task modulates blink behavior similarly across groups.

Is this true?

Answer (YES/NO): NO